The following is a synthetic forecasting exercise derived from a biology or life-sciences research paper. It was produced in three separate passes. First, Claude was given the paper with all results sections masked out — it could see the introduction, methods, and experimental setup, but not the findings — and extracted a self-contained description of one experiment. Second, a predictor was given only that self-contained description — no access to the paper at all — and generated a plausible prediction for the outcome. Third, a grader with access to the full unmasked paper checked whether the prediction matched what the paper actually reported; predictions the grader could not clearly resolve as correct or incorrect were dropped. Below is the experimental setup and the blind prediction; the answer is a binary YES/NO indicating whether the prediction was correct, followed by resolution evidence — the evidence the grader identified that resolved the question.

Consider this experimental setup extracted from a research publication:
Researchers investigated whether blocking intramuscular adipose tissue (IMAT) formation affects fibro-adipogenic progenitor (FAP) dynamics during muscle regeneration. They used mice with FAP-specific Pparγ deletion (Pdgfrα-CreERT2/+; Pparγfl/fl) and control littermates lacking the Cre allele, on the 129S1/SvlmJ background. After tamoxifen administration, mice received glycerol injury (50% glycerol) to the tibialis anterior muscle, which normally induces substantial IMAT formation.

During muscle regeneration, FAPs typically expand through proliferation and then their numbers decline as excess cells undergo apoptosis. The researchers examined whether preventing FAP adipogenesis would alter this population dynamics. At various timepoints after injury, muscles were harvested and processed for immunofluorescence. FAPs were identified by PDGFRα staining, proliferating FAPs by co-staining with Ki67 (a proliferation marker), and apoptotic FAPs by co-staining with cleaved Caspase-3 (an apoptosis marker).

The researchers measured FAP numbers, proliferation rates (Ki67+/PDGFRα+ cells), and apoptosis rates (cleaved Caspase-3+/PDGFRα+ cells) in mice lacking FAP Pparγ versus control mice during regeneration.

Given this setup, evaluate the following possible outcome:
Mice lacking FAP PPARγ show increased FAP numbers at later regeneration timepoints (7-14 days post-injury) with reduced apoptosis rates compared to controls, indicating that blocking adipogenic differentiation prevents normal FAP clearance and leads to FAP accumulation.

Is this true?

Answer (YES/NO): NO